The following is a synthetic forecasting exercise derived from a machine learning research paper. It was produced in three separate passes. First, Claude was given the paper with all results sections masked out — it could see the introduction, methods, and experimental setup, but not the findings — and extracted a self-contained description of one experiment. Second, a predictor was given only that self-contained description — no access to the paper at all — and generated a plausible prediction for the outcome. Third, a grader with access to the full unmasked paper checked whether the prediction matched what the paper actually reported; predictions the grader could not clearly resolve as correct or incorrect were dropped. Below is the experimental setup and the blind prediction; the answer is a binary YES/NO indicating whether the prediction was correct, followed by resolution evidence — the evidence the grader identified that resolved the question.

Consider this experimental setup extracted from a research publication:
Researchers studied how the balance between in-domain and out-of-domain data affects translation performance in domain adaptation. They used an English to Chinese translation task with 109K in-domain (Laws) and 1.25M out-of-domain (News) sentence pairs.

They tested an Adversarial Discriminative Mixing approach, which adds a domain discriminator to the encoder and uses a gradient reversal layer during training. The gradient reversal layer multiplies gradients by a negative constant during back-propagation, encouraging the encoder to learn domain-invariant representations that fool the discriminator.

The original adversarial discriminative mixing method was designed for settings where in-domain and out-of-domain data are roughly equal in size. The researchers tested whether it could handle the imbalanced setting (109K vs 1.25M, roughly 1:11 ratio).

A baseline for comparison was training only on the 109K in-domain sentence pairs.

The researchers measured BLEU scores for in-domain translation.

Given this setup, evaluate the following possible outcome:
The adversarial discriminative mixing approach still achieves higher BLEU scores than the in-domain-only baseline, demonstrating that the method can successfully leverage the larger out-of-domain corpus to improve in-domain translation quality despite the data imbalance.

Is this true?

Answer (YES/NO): NO